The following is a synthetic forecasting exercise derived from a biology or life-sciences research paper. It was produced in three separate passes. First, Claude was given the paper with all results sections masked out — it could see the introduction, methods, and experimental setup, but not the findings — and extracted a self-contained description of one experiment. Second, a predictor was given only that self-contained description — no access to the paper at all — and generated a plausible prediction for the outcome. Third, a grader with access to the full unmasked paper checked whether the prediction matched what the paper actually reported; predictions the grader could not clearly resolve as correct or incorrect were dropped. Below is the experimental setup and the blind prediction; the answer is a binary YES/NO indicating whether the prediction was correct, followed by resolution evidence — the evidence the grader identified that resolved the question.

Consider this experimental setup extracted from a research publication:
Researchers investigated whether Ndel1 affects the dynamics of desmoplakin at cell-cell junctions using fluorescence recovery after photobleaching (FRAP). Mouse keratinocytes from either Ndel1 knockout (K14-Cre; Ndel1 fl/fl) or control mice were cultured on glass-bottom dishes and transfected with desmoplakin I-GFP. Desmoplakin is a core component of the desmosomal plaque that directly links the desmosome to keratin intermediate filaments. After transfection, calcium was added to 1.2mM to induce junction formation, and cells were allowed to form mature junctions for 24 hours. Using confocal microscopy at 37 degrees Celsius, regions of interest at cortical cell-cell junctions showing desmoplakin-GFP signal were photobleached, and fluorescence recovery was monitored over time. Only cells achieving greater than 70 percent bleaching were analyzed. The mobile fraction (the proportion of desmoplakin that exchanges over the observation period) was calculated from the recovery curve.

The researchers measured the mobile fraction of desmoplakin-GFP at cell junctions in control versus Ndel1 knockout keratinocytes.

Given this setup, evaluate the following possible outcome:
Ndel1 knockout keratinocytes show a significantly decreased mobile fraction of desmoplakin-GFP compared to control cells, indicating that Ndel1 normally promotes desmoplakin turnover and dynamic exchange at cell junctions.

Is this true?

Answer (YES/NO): NO